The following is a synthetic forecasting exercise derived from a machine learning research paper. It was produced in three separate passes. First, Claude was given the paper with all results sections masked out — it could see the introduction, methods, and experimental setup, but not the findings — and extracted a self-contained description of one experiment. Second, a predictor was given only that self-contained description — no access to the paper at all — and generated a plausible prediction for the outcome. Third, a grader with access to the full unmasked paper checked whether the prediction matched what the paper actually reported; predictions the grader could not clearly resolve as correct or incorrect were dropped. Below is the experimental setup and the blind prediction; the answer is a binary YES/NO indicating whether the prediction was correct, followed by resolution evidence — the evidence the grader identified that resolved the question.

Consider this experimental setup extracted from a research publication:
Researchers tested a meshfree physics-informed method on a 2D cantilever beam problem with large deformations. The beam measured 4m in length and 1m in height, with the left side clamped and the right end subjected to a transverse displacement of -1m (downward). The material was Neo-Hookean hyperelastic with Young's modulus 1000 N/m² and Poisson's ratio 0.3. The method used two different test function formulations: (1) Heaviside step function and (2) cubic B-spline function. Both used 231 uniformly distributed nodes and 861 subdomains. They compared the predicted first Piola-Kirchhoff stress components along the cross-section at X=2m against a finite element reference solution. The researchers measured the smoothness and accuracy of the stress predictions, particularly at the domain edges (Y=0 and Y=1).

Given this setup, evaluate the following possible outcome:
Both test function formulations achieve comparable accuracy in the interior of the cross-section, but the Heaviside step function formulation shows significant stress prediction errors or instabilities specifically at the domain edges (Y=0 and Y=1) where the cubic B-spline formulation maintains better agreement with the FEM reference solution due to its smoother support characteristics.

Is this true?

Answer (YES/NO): NO